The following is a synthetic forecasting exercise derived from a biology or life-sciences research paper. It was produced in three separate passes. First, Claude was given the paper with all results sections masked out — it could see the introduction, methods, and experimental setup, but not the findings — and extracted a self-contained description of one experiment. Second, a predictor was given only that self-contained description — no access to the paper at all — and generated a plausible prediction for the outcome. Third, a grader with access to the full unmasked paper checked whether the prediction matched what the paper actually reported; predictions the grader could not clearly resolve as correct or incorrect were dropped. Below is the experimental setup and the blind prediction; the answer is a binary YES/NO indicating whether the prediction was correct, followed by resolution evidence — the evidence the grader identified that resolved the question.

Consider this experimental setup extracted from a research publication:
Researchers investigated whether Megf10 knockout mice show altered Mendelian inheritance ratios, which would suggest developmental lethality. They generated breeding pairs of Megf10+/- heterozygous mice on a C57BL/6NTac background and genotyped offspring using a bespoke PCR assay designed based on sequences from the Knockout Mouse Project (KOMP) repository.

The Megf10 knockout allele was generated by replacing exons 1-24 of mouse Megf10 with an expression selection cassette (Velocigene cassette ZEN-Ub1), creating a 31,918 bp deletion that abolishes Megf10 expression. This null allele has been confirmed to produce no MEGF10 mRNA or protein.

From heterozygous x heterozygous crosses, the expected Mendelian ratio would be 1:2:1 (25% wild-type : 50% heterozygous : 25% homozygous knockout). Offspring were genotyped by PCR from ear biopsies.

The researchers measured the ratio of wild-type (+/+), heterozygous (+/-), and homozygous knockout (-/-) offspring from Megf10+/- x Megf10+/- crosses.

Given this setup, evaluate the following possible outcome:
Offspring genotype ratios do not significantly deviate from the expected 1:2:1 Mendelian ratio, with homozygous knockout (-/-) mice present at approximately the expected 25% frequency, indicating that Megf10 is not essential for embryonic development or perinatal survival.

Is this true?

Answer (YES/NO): NO